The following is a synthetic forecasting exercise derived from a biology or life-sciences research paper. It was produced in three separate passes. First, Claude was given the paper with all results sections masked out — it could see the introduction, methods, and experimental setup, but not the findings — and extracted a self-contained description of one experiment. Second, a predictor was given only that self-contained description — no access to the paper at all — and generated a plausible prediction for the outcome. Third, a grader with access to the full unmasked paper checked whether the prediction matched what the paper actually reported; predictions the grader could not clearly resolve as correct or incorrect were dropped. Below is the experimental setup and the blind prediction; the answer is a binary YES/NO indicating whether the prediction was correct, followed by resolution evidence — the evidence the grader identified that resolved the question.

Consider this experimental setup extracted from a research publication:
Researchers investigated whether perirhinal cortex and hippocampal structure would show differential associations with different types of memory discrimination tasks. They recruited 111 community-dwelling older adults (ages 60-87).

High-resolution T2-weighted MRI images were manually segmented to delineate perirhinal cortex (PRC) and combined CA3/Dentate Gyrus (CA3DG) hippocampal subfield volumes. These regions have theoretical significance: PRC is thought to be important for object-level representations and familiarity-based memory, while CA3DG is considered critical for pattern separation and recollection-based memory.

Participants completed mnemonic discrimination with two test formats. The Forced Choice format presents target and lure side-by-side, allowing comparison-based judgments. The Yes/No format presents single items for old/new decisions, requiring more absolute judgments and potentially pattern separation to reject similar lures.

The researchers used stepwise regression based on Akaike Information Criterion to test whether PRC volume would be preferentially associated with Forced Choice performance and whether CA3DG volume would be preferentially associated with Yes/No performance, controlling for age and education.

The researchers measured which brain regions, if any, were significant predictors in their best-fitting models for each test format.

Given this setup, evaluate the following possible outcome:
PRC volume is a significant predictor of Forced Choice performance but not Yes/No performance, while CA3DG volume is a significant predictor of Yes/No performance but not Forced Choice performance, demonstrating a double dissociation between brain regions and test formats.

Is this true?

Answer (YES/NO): NO